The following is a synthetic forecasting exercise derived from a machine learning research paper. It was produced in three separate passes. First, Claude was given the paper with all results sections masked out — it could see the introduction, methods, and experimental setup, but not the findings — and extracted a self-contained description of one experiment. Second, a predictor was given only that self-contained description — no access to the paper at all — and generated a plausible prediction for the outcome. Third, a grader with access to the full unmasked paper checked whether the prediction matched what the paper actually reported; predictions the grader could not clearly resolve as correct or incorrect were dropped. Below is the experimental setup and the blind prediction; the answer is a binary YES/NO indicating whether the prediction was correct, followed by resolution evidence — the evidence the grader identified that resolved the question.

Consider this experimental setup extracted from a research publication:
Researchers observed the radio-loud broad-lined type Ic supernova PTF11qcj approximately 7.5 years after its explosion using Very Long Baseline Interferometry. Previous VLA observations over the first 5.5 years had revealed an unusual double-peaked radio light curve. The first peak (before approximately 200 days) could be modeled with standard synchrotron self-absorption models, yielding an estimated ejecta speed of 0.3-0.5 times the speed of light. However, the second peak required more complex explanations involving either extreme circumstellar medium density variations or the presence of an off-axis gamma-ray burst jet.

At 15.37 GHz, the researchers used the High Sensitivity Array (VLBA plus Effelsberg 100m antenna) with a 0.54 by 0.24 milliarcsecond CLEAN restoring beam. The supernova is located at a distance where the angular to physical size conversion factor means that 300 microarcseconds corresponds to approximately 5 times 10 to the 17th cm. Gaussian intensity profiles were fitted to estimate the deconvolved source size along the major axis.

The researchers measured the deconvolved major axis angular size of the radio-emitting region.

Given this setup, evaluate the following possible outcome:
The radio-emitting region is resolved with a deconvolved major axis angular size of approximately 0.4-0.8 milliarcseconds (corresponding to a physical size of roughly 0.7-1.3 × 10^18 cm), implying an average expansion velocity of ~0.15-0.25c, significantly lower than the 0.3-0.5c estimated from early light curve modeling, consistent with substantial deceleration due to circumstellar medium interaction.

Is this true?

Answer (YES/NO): NO